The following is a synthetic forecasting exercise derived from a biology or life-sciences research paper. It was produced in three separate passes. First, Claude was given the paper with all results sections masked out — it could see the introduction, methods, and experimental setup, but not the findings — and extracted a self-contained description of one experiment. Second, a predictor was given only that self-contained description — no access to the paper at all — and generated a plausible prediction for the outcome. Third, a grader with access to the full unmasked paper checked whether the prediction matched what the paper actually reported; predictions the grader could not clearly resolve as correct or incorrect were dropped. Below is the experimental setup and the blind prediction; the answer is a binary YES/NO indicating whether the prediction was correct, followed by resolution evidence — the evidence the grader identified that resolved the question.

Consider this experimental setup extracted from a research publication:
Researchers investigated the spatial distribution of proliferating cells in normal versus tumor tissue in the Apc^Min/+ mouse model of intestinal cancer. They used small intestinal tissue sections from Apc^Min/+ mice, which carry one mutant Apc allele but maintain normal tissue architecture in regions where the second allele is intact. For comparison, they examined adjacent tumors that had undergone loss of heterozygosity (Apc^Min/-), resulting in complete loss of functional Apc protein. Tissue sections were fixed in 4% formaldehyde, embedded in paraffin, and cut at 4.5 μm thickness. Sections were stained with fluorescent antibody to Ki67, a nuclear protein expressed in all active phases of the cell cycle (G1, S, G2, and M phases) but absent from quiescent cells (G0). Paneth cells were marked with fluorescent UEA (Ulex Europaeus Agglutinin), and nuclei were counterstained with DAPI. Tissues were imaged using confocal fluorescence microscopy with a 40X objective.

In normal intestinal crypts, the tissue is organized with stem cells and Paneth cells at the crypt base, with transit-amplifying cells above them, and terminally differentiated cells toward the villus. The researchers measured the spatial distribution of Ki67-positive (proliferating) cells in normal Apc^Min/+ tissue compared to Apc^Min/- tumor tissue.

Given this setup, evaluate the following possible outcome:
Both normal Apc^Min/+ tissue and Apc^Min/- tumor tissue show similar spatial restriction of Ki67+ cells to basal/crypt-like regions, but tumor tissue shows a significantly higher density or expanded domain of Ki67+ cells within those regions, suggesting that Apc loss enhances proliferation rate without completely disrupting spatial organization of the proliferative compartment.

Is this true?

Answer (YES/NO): NO